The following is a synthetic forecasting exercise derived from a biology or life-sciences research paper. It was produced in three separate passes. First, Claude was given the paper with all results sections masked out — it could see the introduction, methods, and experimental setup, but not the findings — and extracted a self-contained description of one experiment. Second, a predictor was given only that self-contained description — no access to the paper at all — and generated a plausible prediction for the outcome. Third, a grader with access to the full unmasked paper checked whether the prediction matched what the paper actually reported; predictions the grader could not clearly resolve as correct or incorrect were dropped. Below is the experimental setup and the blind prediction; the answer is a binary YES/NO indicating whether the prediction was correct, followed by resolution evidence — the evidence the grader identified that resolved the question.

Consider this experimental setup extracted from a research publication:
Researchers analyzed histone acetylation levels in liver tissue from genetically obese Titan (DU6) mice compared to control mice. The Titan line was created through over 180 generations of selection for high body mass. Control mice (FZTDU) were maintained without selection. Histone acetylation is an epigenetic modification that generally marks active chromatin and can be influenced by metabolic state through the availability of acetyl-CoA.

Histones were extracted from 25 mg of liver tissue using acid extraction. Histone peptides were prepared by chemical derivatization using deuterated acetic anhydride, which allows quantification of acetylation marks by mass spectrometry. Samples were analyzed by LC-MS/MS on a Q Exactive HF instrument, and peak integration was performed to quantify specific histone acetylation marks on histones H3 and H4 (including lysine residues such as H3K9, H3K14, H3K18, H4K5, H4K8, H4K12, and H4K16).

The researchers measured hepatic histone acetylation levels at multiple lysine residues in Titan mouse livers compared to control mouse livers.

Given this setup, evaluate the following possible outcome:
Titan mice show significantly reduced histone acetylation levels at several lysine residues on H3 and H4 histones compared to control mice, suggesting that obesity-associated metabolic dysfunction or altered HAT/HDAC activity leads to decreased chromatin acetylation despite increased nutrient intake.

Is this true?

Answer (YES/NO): YES